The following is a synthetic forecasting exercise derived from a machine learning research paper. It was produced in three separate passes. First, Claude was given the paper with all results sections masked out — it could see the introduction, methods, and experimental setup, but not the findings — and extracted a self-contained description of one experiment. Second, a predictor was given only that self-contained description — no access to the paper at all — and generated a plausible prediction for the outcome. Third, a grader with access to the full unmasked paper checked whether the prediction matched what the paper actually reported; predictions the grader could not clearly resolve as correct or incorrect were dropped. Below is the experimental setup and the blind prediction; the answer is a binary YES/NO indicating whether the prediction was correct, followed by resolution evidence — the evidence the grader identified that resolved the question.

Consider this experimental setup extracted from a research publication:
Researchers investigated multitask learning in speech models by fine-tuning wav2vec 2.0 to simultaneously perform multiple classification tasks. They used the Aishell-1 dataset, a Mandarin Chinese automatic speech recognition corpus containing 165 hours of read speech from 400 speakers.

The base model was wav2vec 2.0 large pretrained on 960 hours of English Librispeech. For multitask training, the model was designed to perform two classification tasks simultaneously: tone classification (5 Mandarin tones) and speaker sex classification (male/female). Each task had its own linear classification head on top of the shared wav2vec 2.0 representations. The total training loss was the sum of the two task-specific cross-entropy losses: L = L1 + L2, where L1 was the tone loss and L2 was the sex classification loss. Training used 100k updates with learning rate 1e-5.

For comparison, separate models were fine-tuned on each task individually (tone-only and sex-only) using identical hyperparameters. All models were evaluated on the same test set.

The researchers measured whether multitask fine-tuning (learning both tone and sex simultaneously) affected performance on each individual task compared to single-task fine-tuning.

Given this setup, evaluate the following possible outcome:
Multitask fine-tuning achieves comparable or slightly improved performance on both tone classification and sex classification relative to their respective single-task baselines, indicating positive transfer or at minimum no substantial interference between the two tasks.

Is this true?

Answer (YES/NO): YES